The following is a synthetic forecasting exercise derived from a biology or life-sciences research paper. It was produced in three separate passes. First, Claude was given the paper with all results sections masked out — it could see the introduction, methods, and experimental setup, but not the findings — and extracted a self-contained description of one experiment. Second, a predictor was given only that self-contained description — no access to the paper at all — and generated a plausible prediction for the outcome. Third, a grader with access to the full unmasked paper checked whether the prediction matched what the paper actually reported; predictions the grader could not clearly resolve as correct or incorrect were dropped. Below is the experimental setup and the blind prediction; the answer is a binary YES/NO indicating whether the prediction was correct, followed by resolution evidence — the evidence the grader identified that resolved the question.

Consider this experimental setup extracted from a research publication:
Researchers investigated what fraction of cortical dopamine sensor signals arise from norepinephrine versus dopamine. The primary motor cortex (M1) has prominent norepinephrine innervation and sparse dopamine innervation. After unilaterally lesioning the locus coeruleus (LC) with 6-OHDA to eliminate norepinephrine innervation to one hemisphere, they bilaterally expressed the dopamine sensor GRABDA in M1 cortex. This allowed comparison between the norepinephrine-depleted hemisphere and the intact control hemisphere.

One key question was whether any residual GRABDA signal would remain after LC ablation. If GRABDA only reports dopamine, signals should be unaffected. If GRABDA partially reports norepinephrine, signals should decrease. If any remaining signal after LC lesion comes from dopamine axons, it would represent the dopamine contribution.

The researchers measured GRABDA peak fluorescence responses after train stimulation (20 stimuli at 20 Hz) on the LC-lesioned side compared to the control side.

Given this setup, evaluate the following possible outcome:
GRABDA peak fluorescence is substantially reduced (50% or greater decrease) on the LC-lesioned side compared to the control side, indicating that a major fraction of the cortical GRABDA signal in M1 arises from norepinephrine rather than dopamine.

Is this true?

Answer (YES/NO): YES